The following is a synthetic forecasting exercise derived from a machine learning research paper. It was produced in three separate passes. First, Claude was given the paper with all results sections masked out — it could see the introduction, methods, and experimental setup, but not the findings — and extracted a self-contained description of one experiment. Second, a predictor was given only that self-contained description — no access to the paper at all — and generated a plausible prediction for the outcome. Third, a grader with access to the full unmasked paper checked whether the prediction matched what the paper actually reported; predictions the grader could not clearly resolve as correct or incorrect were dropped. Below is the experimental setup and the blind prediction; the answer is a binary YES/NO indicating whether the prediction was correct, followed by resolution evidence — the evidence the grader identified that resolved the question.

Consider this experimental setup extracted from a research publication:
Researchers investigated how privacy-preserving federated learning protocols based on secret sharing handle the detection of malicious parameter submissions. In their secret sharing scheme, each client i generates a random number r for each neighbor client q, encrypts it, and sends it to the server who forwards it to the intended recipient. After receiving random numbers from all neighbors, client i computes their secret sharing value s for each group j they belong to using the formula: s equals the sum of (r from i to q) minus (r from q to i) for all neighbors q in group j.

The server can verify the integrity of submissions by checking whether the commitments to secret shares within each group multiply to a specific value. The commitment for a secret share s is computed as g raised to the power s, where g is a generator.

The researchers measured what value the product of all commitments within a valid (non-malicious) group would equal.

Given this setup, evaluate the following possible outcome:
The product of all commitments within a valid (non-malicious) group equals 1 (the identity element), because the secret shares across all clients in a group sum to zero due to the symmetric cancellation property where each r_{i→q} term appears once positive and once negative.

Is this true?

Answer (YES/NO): YES